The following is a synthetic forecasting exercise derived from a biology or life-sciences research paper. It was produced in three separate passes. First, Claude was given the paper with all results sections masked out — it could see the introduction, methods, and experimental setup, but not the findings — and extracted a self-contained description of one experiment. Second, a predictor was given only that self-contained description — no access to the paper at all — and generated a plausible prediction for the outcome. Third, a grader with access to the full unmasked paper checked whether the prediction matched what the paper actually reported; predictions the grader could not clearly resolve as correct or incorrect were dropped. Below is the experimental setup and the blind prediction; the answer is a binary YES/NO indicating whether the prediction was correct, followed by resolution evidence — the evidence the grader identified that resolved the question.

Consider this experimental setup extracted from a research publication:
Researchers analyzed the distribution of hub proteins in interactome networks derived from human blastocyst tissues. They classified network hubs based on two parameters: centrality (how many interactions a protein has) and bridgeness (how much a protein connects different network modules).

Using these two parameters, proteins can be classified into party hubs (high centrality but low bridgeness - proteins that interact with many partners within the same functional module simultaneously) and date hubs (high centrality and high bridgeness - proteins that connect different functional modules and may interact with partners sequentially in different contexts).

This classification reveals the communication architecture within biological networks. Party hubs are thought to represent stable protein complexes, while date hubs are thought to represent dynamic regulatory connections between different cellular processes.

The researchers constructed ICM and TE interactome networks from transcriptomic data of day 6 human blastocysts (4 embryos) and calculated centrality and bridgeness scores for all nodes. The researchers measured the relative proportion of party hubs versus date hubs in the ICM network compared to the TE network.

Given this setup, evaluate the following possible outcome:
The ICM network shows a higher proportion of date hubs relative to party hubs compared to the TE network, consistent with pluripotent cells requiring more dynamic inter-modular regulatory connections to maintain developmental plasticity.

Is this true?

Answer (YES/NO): YES